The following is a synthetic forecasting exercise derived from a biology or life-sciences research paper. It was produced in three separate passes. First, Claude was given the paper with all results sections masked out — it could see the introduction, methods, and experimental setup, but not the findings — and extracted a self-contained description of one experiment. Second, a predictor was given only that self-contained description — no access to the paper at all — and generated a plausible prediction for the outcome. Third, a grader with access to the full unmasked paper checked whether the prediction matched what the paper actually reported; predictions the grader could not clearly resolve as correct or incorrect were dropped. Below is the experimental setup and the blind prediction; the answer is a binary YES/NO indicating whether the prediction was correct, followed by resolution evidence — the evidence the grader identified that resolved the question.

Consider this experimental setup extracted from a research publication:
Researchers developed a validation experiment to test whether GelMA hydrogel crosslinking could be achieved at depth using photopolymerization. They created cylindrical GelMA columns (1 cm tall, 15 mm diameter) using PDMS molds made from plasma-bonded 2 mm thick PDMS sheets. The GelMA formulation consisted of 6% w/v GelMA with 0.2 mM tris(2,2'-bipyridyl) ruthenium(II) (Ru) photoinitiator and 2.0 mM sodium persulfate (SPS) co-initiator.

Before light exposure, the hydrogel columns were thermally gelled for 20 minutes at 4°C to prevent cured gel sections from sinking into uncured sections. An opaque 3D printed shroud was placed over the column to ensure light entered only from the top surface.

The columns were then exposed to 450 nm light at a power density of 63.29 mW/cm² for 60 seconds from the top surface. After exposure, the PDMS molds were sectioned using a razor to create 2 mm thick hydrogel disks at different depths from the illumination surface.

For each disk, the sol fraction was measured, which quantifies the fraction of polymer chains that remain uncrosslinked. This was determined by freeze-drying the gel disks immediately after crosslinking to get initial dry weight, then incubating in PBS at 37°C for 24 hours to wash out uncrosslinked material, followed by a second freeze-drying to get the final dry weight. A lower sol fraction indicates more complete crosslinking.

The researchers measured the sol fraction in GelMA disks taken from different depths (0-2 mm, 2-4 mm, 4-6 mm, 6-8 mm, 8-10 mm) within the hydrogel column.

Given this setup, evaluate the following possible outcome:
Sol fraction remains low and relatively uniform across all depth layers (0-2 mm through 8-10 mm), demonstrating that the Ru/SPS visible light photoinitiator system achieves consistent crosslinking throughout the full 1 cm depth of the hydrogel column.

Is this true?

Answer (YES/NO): NO